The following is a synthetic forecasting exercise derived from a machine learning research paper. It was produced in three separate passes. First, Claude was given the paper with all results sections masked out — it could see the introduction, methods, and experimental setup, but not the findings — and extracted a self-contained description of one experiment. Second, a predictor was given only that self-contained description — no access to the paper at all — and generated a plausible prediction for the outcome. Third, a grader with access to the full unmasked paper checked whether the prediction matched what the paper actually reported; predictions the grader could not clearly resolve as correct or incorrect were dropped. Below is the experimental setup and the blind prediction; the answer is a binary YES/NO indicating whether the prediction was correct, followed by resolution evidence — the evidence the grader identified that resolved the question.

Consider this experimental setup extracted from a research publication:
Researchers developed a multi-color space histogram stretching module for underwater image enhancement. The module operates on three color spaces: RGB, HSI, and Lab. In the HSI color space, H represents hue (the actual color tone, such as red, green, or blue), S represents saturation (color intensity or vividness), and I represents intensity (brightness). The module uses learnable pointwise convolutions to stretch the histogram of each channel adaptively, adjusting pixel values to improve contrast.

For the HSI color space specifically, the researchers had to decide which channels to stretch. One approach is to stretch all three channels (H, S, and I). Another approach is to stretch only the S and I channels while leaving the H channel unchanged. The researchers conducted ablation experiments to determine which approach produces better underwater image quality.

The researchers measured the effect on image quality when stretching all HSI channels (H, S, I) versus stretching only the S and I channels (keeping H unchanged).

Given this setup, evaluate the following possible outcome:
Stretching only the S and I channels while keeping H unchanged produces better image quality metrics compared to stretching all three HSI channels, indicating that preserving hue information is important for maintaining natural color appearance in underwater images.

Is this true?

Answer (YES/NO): YES